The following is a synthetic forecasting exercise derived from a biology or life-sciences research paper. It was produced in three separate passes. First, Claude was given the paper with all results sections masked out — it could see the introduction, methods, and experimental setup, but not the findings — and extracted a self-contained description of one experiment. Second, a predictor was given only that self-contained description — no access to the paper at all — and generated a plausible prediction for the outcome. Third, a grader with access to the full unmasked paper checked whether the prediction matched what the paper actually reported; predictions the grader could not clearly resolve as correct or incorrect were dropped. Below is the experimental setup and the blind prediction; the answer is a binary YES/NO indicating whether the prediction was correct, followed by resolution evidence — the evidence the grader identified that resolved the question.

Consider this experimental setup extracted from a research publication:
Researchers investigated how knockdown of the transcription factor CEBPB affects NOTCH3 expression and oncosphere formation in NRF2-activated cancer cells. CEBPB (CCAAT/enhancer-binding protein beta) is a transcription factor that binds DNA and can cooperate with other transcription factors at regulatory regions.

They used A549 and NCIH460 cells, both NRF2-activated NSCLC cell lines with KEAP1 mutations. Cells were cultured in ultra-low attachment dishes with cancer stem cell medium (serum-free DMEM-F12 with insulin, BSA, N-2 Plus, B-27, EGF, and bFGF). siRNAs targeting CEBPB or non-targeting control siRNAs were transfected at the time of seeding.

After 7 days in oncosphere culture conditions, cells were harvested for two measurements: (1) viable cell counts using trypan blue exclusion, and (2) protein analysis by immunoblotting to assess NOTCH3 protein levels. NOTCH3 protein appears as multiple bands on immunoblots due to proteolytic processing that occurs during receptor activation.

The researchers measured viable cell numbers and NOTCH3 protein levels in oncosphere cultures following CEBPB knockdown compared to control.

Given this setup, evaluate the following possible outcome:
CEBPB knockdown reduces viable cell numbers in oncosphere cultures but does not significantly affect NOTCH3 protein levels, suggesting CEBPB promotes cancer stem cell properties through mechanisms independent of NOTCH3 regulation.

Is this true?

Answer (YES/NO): NO